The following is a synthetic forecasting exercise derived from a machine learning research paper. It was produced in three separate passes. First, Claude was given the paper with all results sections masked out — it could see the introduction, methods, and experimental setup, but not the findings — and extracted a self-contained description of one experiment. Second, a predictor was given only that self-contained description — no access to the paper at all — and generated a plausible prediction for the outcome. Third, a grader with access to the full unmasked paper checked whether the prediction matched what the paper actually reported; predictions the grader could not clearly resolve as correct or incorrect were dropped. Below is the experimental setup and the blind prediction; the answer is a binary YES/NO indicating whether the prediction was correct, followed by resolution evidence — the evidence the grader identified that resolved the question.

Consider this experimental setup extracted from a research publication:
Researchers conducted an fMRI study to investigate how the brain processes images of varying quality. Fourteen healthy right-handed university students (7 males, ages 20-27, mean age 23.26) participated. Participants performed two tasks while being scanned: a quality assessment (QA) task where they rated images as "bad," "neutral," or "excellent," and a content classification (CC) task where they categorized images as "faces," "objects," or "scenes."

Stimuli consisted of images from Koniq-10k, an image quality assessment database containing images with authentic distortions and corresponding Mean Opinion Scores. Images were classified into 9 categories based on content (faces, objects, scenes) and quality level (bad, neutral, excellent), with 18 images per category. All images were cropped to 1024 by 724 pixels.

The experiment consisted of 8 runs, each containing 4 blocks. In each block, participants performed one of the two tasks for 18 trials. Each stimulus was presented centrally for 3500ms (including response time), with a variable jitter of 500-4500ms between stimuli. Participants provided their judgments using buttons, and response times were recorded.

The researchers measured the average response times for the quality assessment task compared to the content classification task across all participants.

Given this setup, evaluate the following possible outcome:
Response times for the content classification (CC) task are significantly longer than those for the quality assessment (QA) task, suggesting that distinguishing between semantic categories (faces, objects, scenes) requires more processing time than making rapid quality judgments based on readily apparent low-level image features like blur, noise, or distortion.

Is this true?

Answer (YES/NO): NO